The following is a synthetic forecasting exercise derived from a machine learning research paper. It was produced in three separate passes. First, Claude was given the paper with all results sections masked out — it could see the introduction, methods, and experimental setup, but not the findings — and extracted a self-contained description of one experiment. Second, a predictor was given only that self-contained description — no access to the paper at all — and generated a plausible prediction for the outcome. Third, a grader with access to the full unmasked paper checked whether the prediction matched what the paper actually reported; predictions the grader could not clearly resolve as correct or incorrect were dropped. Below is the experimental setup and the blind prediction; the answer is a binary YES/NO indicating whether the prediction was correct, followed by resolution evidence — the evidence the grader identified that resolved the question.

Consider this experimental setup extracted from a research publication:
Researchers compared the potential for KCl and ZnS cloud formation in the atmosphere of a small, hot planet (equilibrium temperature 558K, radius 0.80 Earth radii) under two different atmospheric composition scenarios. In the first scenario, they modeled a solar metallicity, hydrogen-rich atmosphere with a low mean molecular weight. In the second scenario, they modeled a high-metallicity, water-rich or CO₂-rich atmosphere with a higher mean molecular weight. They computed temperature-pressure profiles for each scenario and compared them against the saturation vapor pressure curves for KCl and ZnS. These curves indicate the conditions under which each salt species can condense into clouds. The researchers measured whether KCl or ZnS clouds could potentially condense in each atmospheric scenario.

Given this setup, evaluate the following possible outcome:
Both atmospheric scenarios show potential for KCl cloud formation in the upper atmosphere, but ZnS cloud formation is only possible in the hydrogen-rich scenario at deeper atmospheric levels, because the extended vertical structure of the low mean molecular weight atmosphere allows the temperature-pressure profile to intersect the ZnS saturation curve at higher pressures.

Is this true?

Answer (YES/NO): NO